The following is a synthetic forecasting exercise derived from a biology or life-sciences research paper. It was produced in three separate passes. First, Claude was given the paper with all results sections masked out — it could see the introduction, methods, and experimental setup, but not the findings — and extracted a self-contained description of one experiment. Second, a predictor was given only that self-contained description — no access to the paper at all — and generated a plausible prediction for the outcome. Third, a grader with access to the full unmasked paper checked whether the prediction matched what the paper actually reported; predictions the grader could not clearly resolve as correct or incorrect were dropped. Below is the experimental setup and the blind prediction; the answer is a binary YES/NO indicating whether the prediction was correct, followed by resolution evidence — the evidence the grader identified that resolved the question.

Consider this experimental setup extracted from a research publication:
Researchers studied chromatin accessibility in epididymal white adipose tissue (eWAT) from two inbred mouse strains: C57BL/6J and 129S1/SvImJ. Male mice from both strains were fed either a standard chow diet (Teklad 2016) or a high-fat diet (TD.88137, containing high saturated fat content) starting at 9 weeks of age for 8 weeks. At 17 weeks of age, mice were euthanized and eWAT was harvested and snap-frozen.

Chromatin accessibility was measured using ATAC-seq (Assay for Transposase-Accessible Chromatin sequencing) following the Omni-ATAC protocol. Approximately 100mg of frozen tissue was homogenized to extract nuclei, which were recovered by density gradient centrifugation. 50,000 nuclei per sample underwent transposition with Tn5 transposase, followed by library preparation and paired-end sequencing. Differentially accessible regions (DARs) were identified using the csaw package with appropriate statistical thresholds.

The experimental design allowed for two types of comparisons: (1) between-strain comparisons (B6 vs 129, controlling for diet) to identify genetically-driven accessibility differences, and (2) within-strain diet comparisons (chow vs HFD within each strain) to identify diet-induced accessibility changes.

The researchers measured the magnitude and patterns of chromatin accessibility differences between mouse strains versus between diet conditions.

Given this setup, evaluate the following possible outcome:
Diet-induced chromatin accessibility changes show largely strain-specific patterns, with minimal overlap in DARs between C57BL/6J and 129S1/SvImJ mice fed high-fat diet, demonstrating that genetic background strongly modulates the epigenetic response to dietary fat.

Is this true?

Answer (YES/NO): NO